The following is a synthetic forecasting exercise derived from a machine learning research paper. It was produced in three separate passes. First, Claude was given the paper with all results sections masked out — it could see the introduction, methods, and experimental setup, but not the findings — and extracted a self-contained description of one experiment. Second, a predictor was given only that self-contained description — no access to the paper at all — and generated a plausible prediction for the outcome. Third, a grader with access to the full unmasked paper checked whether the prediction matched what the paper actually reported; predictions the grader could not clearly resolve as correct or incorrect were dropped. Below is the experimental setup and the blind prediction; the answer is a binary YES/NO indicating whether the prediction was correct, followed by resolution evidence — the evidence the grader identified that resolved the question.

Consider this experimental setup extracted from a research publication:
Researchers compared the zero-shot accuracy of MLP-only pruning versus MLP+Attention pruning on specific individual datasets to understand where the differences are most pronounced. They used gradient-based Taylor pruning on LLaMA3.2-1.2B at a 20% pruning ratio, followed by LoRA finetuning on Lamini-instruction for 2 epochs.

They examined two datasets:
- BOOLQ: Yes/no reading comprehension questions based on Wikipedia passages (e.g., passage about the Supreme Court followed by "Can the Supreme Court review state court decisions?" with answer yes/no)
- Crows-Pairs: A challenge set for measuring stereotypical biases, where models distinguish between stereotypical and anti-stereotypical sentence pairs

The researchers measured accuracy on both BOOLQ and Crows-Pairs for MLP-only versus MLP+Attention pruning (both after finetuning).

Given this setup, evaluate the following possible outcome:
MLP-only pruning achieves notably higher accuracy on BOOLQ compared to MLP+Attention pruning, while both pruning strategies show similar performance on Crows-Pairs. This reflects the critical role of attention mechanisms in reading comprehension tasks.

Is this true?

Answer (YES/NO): NO